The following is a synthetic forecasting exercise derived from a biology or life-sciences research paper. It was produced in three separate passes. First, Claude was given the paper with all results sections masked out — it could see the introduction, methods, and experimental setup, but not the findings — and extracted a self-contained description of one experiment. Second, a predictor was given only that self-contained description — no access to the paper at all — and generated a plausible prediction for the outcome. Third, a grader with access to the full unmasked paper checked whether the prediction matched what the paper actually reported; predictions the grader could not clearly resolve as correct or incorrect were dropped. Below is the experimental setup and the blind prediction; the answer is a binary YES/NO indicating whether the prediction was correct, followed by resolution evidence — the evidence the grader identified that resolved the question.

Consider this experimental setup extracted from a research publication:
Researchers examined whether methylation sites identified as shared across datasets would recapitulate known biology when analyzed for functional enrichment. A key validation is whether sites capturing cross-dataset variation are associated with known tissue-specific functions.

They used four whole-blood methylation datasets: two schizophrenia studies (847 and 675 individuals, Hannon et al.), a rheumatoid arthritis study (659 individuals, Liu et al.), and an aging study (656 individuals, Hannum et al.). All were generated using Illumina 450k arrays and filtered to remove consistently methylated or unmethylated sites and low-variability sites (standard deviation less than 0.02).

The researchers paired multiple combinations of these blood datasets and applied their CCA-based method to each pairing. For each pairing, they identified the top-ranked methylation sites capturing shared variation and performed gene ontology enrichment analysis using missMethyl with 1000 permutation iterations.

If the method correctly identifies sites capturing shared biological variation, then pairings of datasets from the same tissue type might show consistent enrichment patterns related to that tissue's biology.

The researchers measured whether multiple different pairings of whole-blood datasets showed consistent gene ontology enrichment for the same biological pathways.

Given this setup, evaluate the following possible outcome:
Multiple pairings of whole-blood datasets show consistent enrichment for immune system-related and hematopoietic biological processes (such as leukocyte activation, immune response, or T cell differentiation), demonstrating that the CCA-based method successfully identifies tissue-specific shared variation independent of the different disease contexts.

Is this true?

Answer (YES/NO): NO